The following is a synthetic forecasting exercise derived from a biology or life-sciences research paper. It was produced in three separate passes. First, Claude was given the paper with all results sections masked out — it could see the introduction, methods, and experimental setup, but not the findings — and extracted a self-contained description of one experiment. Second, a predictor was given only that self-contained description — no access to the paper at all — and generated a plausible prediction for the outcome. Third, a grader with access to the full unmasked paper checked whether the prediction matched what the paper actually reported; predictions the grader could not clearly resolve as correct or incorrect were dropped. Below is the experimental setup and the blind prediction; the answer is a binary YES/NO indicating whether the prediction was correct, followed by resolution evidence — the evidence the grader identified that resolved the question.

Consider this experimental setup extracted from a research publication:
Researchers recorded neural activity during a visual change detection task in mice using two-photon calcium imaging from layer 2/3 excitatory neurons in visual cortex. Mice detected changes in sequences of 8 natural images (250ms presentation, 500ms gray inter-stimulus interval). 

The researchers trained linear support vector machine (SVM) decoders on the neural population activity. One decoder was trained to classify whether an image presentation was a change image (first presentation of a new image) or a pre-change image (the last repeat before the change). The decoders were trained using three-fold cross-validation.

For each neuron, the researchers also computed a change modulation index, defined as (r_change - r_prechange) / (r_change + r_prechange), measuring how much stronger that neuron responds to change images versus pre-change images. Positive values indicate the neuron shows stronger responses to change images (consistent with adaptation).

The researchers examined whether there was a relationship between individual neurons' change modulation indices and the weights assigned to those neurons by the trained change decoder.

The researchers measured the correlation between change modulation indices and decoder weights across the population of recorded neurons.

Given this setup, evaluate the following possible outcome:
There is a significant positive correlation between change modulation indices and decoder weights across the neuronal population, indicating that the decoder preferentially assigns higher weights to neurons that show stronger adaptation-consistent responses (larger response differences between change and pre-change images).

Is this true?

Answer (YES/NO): YES